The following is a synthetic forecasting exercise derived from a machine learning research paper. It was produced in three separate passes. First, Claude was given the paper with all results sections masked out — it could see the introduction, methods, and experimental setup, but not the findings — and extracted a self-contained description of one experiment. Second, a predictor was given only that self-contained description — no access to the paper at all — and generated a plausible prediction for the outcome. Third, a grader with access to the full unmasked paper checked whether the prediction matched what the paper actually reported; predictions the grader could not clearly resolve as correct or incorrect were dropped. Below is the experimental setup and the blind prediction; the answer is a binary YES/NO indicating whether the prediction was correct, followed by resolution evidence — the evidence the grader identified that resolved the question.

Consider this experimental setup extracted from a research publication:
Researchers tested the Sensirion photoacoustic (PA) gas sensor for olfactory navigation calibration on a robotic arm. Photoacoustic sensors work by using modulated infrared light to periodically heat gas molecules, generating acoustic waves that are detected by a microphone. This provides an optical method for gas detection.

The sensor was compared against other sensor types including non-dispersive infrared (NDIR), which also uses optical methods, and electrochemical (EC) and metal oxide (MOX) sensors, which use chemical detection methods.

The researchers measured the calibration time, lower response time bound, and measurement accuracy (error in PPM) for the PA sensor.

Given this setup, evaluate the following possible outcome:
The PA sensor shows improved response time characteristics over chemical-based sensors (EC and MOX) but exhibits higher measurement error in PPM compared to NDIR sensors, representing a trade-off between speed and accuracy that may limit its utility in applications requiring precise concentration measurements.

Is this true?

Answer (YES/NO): NO